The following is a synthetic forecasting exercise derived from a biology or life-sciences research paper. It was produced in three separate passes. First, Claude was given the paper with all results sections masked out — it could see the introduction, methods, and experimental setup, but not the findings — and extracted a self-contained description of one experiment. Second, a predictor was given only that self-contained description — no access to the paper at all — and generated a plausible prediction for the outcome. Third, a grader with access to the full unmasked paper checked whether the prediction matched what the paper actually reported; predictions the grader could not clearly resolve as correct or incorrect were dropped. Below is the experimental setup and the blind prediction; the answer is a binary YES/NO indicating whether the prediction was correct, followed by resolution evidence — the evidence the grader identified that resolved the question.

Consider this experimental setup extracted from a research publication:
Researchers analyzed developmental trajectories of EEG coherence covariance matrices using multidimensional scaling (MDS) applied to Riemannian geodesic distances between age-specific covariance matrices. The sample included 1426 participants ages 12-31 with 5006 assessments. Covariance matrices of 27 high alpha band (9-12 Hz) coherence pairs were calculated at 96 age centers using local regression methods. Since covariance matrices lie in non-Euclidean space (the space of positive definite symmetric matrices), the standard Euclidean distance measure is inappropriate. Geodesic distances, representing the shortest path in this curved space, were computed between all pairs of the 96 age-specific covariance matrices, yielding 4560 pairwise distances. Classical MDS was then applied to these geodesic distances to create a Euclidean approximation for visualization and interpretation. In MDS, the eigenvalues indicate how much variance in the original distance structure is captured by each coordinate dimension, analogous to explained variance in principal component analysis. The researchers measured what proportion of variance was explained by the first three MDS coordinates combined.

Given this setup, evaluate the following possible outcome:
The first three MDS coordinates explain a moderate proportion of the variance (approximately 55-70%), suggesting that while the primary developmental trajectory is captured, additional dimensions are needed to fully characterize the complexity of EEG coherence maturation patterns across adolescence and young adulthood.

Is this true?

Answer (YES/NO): NO